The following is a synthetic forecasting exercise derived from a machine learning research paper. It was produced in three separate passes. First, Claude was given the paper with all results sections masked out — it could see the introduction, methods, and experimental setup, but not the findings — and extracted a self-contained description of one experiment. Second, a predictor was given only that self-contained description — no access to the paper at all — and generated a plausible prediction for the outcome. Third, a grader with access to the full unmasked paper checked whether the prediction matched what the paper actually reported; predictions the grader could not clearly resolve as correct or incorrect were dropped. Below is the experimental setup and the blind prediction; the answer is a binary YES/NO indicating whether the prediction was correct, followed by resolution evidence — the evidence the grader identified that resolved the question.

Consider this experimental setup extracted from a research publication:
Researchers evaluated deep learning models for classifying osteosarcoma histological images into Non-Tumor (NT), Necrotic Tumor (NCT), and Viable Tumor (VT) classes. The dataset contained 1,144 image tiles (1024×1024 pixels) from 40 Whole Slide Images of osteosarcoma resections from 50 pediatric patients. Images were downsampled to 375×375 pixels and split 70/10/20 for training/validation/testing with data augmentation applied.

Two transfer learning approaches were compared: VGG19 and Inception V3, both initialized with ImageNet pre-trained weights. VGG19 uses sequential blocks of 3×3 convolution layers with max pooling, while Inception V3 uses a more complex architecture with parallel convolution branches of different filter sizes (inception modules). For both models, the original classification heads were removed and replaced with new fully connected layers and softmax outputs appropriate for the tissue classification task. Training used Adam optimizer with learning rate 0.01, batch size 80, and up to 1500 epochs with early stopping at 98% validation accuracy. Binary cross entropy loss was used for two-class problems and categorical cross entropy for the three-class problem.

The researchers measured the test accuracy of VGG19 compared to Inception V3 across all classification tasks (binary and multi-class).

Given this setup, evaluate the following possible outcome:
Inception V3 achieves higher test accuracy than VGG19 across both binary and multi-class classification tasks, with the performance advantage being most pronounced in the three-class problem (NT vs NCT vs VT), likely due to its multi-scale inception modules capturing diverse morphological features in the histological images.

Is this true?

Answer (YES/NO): NO